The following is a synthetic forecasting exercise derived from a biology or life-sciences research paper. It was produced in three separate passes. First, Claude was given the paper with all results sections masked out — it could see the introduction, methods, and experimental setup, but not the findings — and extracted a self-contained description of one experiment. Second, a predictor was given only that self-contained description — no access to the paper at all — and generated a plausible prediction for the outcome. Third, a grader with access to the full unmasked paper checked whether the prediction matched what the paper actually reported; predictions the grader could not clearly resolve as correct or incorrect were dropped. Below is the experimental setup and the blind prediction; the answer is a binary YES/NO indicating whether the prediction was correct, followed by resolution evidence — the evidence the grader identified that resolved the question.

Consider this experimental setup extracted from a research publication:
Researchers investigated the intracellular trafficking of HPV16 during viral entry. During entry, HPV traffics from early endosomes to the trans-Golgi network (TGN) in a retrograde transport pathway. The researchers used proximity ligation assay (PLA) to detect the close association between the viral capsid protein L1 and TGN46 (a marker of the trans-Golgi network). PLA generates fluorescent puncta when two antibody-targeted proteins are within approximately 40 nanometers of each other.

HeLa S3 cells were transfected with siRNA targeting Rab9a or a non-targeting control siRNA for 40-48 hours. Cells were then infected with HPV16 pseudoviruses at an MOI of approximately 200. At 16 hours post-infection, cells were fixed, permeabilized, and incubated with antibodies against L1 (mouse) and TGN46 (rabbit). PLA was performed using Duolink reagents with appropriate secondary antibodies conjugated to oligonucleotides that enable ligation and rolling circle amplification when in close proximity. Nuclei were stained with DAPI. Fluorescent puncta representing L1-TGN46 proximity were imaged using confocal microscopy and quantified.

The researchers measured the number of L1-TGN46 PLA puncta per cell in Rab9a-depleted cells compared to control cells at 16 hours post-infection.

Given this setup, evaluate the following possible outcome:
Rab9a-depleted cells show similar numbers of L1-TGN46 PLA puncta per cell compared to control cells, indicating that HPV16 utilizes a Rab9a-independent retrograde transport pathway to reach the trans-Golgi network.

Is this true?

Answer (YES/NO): NO